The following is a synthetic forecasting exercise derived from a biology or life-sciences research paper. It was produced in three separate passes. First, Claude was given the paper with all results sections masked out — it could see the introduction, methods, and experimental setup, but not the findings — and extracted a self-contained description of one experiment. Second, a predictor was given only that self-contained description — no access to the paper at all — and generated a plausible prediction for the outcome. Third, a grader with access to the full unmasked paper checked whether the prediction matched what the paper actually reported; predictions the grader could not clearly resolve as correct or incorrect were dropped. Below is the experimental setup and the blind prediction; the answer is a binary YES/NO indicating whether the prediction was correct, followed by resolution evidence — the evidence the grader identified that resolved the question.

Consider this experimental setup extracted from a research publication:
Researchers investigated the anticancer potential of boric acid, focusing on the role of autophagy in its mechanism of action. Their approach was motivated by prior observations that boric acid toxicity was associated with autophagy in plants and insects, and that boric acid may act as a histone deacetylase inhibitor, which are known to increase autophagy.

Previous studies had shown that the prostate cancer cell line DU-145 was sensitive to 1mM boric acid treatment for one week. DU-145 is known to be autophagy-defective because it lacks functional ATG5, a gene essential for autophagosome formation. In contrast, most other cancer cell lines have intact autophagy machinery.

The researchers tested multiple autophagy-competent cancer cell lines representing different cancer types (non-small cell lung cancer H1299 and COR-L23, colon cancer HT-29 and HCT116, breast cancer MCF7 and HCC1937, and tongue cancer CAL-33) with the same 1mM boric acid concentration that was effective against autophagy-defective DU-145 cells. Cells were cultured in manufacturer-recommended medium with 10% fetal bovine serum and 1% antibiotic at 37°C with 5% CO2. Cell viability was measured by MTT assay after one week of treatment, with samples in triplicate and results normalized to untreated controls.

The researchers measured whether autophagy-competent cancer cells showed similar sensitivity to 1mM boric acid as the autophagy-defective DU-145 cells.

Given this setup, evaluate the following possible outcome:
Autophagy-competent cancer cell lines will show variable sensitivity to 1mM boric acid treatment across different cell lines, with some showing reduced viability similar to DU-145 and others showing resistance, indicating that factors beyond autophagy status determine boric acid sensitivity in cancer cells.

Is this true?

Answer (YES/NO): NO